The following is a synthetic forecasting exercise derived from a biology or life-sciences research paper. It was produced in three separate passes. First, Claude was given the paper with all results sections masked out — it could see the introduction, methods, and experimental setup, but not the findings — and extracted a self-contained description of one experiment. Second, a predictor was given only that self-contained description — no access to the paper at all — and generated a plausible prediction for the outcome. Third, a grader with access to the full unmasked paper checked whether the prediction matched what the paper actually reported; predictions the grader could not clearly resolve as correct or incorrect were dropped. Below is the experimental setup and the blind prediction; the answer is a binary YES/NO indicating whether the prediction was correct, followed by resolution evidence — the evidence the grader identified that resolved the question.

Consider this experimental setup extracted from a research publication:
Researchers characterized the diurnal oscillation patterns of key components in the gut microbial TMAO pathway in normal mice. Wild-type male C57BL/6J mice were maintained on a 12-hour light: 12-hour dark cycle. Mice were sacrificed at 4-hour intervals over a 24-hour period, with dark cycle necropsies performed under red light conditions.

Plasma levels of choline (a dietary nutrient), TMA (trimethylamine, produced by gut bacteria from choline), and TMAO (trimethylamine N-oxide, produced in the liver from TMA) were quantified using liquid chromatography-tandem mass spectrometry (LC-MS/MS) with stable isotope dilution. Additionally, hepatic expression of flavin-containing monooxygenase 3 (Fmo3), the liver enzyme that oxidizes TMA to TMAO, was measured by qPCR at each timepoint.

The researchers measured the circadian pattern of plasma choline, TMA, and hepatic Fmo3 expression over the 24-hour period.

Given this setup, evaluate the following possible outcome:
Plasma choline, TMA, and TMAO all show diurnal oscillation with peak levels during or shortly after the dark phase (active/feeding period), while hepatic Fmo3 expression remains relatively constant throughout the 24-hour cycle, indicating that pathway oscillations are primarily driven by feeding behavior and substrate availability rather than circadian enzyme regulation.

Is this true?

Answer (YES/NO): NO